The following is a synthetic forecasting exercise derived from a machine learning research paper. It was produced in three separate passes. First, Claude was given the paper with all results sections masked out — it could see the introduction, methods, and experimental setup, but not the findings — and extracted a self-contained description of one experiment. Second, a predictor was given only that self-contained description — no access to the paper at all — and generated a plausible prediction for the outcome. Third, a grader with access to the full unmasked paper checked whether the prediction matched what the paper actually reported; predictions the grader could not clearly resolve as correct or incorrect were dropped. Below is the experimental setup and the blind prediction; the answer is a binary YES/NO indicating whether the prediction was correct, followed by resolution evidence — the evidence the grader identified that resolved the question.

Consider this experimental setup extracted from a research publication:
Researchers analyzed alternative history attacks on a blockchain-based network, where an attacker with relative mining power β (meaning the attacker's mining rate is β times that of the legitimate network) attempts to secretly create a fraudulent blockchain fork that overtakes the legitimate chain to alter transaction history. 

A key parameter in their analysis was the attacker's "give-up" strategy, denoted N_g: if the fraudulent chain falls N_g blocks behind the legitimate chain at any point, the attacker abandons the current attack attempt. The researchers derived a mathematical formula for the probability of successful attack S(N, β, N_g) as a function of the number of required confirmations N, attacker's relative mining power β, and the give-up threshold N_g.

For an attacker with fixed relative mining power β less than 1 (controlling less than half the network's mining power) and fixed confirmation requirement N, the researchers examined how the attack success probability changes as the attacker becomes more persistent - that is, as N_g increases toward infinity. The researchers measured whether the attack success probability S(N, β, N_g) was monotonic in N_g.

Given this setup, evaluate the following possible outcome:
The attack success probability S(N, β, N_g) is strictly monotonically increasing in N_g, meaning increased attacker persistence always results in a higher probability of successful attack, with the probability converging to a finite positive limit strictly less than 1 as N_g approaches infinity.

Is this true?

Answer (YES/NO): YES